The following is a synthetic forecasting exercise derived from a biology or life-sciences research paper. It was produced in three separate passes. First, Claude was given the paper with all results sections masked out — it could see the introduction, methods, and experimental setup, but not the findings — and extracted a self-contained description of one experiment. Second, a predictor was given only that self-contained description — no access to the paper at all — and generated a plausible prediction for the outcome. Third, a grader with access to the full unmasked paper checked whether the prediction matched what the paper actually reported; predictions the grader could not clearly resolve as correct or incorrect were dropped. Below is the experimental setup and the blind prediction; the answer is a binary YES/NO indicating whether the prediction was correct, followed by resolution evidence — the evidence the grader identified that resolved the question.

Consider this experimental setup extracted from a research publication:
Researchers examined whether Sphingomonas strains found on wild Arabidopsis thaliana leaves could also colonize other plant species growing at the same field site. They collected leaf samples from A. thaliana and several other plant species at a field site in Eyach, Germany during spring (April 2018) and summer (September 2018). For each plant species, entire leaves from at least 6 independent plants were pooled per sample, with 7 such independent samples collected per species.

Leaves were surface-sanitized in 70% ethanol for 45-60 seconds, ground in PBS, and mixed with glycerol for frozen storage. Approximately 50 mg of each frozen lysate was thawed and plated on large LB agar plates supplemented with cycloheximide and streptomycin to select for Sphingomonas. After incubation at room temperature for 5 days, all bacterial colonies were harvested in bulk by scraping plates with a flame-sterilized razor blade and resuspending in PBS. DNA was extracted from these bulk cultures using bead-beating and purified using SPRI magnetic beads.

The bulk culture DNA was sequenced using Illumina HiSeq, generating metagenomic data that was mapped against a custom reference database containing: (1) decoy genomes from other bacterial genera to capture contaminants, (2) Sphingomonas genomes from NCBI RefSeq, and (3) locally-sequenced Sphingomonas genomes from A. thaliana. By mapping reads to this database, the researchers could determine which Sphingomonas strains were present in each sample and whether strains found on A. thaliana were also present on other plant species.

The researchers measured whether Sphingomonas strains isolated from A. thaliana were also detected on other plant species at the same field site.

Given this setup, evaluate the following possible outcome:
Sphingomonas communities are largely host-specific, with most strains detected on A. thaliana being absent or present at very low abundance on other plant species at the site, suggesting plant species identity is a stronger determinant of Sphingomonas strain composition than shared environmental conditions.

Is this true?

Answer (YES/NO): NO